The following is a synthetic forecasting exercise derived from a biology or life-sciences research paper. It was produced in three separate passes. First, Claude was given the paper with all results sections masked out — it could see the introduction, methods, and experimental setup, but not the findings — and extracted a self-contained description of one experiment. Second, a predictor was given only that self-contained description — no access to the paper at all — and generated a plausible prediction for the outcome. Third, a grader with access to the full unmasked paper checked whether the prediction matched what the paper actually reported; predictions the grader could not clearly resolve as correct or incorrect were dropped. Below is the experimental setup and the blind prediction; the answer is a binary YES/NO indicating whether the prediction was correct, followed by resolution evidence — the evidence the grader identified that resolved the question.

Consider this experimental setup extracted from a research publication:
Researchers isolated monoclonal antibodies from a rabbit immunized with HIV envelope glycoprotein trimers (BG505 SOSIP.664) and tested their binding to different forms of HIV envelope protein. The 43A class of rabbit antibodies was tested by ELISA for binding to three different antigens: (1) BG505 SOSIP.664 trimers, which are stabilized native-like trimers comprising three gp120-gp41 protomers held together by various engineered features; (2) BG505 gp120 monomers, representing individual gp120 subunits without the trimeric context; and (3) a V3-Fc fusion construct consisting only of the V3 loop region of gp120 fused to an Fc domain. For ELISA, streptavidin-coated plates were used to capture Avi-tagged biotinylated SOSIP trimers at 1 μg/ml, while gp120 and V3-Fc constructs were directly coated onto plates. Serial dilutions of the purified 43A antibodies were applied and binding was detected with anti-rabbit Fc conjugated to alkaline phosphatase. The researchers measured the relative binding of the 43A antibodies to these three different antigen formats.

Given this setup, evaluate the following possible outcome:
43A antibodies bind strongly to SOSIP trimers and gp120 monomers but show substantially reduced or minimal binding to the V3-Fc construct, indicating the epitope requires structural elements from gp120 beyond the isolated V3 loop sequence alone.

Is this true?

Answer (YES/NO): YES